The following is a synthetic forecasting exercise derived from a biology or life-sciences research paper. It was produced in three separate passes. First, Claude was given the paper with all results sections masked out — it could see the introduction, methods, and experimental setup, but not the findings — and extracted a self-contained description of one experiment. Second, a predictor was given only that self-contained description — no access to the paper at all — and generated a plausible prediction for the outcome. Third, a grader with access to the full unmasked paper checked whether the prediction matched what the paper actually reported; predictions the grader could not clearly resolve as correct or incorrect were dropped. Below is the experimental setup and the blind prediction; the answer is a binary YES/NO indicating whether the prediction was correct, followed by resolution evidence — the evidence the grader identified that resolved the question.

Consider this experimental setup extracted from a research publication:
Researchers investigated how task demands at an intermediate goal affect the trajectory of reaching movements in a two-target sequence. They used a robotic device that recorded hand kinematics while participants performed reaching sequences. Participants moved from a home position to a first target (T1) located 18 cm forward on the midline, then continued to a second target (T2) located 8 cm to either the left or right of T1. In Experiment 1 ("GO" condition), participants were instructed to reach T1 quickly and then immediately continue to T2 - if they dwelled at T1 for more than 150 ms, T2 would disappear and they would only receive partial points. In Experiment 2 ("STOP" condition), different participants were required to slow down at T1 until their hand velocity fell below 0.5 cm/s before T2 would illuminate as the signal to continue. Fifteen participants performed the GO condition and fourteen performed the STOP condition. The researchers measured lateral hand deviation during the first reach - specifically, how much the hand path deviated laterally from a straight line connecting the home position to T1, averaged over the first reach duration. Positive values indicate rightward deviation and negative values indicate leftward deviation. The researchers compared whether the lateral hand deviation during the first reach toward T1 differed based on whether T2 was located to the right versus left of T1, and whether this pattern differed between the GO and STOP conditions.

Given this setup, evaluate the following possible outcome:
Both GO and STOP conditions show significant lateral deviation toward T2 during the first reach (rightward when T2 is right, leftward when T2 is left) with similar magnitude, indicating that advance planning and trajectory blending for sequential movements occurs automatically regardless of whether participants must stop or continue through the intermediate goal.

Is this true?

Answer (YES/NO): NO